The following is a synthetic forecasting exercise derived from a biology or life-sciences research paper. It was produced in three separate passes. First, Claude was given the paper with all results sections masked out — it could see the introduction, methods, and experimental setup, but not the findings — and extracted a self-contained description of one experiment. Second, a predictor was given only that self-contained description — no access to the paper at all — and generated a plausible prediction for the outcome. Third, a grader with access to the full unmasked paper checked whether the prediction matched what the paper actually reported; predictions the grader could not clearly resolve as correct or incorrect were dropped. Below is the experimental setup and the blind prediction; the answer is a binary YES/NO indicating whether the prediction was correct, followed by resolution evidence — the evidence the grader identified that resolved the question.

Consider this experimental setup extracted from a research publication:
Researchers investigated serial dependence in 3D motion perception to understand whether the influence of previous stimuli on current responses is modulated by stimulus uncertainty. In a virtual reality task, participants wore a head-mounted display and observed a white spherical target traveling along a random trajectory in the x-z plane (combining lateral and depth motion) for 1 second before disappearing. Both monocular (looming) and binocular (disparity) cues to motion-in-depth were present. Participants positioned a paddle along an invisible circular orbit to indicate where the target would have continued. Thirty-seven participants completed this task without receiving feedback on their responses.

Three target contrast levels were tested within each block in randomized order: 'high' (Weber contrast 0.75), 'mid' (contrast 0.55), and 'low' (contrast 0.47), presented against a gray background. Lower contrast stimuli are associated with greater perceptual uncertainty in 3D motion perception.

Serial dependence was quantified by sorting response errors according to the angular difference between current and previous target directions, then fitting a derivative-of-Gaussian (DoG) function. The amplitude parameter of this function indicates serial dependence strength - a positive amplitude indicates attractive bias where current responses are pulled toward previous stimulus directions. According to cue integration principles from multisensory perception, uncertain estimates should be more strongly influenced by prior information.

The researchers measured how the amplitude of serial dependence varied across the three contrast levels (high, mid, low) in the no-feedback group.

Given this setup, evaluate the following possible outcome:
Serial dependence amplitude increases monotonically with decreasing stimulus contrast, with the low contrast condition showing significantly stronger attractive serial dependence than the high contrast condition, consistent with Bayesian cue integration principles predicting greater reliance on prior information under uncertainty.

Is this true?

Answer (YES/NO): NO